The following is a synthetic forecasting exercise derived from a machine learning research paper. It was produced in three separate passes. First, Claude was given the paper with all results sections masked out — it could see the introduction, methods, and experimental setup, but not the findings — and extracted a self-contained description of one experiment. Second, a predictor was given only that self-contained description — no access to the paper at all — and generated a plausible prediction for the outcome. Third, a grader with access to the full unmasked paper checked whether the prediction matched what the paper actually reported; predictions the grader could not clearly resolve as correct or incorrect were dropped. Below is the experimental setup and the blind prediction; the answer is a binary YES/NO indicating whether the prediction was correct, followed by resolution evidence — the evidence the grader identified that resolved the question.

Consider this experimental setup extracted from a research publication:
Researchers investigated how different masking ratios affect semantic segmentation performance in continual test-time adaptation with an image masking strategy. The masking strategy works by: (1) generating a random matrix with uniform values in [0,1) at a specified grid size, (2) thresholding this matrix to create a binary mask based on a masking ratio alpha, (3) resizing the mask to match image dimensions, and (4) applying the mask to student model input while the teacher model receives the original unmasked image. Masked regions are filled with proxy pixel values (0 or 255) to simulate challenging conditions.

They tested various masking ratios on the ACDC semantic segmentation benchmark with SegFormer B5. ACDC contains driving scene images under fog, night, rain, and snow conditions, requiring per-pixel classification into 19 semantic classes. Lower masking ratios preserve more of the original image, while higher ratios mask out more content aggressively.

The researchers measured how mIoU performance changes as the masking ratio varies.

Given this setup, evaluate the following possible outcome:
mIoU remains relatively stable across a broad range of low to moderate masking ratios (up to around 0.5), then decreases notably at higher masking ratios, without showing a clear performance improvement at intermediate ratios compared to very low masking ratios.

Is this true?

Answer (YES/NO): NO